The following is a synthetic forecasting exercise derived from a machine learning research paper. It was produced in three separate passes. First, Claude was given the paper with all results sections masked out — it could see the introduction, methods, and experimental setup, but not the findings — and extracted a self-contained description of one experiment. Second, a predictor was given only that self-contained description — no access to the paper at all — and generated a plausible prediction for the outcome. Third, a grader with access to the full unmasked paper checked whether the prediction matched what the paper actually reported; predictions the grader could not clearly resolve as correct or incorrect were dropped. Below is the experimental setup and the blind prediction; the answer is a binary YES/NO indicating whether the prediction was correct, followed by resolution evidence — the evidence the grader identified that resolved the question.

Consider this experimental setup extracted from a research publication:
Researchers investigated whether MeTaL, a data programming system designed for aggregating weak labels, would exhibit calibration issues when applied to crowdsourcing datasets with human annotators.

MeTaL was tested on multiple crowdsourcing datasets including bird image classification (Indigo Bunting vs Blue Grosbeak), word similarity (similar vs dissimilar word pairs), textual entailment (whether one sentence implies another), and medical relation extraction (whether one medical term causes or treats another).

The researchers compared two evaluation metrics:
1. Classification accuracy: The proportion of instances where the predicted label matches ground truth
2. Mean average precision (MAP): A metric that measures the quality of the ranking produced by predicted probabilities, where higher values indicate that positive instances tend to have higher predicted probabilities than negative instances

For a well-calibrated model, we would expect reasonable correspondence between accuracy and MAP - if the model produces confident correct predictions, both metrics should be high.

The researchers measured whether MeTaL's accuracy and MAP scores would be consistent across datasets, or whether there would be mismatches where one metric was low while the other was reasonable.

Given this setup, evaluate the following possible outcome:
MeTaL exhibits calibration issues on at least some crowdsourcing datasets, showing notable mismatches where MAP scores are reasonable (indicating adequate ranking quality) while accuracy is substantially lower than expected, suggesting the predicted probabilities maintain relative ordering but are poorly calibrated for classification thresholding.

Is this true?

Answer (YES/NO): YES